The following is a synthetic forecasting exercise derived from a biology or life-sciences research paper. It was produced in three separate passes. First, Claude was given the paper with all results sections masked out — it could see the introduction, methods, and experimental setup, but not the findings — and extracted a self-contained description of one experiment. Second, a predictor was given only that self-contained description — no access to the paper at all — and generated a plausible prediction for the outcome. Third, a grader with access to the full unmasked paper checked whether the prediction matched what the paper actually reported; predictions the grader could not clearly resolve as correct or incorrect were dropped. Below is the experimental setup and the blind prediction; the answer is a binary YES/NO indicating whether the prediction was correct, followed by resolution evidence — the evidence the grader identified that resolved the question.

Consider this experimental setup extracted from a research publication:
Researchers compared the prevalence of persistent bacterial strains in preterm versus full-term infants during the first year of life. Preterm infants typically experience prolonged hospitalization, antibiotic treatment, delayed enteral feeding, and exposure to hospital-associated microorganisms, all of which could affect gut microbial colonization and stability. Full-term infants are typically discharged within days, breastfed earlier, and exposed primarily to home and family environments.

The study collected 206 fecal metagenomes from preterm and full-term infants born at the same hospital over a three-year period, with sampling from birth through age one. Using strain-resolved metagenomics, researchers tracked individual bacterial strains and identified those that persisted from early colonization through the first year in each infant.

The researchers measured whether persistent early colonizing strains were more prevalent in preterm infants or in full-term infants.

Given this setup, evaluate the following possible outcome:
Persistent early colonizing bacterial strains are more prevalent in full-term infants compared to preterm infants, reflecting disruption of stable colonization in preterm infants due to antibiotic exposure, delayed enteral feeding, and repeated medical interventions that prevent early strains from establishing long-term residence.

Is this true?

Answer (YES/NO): YES